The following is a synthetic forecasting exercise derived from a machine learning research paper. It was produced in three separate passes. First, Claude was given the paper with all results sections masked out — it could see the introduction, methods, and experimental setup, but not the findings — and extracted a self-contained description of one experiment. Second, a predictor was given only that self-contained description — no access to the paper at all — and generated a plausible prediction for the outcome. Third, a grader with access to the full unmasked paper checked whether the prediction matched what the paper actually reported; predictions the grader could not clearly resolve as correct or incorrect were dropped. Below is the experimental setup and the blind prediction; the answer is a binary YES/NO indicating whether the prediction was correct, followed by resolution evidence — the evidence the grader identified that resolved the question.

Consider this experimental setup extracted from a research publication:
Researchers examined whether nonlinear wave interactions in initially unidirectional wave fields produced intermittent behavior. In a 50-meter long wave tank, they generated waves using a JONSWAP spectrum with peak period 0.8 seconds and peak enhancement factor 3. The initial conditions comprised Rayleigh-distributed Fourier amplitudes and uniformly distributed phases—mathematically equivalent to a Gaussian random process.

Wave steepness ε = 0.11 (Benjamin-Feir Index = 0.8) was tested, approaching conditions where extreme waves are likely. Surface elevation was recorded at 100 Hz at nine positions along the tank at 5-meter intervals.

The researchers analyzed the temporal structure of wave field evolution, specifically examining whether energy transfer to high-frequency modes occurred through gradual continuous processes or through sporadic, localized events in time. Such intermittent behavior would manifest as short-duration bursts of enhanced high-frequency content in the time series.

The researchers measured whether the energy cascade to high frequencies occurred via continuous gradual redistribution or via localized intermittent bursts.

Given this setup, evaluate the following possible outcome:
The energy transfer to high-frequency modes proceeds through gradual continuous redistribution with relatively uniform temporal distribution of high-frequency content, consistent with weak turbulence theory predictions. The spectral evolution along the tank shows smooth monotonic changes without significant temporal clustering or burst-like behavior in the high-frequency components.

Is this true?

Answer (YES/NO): NO